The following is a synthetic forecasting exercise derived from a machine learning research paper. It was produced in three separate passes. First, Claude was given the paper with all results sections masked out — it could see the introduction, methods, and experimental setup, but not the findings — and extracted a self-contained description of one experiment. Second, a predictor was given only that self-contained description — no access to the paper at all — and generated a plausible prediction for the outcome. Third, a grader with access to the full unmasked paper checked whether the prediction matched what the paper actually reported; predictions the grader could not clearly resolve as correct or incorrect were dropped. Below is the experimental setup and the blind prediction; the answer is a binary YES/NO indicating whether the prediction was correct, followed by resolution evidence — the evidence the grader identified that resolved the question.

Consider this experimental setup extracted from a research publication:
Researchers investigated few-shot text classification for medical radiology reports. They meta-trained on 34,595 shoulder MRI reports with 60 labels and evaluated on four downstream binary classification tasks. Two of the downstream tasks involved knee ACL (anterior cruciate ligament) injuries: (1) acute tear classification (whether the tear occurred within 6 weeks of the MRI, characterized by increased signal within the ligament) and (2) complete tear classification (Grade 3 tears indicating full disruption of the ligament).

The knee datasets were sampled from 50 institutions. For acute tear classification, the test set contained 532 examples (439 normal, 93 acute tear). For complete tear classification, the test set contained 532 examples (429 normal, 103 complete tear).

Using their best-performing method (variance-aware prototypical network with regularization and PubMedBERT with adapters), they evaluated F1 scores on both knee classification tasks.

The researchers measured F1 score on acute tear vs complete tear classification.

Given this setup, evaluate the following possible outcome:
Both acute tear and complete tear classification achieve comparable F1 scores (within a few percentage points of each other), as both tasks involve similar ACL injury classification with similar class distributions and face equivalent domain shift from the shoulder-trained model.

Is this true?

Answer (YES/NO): NO